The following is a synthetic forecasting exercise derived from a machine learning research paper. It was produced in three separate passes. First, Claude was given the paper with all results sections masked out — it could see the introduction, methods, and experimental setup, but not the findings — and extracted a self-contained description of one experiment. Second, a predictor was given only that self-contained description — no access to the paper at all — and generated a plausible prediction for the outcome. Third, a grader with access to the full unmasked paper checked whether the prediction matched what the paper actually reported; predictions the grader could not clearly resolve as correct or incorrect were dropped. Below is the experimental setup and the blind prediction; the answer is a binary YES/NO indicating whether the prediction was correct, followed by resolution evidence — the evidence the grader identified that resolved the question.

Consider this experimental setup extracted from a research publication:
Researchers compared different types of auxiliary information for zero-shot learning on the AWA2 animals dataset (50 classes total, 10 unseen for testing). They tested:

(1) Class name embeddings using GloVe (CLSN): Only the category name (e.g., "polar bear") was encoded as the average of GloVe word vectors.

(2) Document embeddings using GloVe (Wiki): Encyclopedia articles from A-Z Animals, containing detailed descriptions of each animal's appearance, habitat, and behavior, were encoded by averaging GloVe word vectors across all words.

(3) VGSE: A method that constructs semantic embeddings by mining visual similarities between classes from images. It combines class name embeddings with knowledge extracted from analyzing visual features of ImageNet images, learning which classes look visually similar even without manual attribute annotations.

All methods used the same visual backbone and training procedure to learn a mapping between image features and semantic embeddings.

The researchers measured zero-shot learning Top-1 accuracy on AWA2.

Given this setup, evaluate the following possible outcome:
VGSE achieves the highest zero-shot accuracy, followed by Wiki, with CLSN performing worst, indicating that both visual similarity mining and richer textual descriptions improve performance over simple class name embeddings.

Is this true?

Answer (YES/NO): YES